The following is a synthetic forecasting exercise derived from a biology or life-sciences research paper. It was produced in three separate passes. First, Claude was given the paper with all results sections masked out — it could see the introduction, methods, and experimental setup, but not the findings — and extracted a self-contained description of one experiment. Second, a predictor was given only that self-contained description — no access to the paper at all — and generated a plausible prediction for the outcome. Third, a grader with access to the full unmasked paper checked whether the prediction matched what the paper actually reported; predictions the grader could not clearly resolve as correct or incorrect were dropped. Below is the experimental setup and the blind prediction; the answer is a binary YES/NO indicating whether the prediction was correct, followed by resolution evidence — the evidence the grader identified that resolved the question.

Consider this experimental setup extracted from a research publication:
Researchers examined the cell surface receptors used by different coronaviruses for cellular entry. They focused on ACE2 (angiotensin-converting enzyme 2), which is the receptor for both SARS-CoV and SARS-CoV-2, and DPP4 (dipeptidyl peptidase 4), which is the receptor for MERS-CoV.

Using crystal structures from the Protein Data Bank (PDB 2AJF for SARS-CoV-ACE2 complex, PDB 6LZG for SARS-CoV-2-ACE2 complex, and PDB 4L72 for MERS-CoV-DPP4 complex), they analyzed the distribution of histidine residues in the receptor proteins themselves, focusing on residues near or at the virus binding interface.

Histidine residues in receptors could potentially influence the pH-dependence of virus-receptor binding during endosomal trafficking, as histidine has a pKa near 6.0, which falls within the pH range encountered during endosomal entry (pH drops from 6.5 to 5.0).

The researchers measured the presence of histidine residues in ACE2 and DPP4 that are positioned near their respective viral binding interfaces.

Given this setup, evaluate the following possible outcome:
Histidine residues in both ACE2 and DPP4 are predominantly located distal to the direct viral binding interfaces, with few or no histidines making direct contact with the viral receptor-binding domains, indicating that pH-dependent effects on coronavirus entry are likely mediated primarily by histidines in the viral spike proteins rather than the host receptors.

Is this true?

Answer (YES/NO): NO